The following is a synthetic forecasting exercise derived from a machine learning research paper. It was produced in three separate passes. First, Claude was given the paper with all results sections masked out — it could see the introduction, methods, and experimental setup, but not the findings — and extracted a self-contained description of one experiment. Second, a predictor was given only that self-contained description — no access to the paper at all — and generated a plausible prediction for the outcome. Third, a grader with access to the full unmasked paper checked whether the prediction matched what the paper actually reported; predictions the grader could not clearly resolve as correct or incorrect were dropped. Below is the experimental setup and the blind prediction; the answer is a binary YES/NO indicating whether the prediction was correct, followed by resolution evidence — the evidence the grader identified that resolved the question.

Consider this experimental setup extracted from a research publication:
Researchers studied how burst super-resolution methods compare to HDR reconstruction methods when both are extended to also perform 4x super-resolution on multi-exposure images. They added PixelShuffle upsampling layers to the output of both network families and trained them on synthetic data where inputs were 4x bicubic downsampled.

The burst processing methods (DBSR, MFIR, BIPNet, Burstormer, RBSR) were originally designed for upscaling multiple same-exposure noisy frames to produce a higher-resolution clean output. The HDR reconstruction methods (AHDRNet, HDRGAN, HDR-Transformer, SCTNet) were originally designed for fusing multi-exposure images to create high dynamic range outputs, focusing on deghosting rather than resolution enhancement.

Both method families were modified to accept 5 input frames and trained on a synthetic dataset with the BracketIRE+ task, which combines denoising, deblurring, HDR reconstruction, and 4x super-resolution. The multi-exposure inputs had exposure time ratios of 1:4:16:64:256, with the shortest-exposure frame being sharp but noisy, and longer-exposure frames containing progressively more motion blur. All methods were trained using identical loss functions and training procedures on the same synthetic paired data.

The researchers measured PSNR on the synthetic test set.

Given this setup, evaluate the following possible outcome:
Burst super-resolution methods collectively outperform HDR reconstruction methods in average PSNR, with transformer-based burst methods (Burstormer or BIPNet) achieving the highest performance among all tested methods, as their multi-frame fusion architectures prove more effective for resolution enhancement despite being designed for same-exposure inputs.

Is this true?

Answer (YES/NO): NO